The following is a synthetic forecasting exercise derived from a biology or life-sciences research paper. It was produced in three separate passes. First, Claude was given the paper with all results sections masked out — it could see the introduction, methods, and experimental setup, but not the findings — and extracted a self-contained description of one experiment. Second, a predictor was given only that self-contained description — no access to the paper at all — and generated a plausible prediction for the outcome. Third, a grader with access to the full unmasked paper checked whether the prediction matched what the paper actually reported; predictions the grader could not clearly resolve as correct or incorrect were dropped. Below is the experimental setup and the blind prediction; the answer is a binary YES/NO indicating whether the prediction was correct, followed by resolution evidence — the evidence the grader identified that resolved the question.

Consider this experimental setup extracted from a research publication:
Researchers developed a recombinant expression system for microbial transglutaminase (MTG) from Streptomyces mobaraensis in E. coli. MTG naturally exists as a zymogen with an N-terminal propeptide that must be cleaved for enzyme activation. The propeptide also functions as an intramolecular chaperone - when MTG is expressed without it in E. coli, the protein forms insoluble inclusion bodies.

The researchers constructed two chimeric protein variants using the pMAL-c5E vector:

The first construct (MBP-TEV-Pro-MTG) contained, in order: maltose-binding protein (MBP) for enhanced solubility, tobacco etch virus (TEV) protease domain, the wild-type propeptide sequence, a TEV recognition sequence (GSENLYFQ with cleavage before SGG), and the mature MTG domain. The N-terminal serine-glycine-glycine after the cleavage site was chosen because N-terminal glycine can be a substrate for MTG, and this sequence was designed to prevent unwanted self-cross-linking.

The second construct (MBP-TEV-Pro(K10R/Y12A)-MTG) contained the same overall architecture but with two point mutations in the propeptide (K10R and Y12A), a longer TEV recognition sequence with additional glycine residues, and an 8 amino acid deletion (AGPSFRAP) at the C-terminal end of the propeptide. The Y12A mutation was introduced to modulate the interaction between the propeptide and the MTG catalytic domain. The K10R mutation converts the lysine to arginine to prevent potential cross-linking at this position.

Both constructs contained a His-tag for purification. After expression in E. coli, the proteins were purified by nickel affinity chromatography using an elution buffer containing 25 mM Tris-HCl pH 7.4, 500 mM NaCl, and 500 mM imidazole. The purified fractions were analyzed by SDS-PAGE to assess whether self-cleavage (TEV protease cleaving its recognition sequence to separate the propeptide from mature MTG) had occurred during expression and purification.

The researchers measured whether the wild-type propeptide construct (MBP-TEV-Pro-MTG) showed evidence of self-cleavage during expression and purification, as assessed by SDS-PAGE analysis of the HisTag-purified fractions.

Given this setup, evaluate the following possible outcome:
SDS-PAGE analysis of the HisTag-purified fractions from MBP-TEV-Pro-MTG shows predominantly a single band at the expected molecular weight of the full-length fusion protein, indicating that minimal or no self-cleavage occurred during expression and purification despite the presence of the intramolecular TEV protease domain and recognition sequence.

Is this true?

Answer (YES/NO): NO